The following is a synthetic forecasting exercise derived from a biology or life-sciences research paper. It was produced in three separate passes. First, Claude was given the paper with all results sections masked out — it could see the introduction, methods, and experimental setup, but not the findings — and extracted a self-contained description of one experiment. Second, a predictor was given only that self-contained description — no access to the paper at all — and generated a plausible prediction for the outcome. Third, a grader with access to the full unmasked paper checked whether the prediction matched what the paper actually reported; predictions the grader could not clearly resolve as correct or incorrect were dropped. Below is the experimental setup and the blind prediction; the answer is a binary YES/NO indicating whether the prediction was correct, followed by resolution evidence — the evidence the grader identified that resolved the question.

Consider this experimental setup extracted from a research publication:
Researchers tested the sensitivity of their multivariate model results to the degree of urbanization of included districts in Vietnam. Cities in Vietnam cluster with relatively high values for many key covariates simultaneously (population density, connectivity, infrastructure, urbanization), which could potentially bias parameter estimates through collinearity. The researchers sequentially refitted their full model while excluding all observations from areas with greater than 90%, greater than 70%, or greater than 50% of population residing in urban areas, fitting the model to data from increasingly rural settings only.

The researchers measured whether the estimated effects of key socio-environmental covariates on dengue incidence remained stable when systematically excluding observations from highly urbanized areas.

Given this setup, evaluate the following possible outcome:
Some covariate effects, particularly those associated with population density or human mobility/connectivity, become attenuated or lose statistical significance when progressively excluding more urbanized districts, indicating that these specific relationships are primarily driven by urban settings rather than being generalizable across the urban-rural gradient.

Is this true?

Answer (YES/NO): NO